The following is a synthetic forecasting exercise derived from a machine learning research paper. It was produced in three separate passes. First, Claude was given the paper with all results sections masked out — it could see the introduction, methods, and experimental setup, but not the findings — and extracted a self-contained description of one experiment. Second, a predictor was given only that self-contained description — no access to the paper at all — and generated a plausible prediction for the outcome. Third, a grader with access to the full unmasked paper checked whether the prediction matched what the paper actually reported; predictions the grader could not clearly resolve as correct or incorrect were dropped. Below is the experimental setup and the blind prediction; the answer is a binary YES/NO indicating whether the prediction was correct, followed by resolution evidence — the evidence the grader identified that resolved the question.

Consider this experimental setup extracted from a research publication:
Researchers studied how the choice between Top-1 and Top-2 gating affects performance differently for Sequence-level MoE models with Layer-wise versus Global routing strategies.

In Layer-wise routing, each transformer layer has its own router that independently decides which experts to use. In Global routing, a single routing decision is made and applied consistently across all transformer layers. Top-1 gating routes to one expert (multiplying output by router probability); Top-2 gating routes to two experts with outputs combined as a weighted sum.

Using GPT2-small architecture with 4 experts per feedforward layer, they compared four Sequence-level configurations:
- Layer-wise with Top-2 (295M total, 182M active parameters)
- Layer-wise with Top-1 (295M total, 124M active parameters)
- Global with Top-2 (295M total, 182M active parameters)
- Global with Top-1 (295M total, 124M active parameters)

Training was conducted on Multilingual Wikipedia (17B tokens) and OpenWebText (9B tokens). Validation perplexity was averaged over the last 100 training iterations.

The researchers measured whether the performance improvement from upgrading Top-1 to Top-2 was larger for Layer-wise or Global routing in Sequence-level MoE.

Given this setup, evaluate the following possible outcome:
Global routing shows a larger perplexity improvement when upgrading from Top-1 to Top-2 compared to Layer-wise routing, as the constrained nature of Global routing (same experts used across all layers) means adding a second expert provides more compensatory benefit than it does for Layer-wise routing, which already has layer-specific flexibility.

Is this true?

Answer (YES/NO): YES